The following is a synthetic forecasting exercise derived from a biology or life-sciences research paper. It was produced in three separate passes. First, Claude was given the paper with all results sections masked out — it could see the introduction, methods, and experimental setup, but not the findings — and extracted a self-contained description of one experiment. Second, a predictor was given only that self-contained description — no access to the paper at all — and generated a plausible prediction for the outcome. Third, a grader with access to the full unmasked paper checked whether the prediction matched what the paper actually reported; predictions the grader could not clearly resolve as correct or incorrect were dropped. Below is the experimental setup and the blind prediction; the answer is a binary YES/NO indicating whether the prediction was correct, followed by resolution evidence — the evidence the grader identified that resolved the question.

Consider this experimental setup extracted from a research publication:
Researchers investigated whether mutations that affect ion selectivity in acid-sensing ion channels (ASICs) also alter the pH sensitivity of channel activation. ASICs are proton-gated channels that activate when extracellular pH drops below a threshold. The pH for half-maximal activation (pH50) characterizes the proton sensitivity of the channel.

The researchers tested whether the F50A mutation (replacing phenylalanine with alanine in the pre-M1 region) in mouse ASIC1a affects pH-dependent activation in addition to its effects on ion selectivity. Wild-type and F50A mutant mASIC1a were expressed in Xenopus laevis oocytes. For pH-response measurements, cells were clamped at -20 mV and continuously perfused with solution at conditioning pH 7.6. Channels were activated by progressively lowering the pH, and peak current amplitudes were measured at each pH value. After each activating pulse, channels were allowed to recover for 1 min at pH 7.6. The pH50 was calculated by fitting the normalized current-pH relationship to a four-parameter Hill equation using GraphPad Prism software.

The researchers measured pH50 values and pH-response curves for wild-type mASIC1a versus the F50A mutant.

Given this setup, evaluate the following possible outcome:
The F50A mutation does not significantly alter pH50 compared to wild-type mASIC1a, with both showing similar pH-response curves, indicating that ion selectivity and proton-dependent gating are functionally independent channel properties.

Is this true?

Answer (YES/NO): YES